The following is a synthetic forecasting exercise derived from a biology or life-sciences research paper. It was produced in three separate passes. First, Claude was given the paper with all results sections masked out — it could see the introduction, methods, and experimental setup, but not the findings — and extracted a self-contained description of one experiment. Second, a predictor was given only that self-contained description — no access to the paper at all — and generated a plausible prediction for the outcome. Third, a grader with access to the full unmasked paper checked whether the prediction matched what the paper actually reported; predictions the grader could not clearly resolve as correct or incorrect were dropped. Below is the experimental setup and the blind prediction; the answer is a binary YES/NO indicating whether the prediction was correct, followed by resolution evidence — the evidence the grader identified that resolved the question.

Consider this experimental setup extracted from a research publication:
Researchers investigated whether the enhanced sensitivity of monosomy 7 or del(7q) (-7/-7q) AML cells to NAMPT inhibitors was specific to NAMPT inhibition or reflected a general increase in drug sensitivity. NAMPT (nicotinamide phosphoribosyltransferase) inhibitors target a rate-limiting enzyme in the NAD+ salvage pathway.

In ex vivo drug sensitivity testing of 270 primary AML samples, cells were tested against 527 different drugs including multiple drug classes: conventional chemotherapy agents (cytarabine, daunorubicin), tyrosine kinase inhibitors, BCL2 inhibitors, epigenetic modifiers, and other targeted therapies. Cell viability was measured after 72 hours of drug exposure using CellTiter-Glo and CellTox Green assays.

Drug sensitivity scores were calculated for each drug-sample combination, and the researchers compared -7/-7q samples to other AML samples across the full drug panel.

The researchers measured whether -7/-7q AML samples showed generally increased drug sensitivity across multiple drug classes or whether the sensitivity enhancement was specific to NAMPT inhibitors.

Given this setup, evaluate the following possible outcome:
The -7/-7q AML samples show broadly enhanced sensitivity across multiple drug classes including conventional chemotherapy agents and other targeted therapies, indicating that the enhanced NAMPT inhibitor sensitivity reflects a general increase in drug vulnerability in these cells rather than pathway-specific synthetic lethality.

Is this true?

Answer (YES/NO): NO